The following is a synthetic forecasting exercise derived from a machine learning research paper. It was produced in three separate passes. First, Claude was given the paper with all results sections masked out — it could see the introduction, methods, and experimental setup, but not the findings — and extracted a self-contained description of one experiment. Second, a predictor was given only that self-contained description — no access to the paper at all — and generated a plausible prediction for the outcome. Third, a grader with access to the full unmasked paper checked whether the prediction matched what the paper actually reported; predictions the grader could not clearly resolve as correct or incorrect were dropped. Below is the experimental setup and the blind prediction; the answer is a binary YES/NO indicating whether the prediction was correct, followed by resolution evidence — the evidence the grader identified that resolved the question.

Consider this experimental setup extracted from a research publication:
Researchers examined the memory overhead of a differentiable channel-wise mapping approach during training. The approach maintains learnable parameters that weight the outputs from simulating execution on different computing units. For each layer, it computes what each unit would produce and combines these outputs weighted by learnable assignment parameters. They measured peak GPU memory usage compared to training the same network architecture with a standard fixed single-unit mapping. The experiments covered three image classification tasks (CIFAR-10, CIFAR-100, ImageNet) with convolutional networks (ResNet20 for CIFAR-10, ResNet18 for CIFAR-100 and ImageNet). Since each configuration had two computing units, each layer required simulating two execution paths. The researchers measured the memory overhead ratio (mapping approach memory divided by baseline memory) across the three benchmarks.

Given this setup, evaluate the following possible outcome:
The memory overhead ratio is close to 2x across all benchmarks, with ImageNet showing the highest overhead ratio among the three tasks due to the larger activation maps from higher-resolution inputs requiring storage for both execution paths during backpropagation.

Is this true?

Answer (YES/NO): NO